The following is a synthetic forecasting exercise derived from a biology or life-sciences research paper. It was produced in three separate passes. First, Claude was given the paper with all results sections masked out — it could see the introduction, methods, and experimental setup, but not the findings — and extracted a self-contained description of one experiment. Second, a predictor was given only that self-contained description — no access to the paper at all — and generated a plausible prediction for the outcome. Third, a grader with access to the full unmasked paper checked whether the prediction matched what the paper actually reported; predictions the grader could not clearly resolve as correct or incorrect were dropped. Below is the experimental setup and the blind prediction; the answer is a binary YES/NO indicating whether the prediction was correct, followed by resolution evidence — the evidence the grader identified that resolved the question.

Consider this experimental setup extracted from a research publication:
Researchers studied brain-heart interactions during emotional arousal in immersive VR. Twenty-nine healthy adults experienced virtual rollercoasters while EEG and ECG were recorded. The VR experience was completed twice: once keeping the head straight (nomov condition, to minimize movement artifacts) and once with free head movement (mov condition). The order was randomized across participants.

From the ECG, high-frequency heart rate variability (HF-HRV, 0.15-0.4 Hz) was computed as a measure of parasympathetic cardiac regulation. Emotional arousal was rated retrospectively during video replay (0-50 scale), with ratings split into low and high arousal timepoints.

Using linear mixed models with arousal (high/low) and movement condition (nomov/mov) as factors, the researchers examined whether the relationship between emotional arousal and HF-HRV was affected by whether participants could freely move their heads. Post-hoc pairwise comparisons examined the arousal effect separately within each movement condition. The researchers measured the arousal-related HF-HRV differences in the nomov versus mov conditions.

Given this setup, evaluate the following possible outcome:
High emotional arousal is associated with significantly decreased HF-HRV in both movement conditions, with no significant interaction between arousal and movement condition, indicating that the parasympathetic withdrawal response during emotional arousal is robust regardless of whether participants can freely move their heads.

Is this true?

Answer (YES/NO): NO